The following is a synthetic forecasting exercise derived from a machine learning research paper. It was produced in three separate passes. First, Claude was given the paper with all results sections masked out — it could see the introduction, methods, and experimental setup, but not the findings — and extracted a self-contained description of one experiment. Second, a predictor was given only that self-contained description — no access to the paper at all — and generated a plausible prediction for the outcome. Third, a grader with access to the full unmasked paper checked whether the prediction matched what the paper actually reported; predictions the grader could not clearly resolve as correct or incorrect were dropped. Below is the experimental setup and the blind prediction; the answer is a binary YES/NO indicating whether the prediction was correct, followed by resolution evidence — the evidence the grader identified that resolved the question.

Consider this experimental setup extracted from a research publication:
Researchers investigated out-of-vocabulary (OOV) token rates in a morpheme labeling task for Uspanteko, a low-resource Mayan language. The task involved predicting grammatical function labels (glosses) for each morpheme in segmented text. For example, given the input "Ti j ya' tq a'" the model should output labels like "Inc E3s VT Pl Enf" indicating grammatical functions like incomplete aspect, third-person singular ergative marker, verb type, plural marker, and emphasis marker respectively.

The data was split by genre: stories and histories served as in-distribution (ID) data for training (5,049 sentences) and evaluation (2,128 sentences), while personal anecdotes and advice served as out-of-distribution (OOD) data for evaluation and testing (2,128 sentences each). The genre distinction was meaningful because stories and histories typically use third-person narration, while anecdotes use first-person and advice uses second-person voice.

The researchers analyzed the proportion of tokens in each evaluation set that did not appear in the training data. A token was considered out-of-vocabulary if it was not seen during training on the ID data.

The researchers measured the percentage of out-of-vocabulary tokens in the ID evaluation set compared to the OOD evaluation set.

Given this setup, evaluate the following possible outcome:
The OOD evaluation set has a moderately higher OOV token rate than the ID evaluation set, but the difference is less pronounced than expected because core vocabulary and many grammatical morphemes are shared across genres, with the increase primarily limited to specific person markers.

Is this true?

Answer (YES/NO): NO